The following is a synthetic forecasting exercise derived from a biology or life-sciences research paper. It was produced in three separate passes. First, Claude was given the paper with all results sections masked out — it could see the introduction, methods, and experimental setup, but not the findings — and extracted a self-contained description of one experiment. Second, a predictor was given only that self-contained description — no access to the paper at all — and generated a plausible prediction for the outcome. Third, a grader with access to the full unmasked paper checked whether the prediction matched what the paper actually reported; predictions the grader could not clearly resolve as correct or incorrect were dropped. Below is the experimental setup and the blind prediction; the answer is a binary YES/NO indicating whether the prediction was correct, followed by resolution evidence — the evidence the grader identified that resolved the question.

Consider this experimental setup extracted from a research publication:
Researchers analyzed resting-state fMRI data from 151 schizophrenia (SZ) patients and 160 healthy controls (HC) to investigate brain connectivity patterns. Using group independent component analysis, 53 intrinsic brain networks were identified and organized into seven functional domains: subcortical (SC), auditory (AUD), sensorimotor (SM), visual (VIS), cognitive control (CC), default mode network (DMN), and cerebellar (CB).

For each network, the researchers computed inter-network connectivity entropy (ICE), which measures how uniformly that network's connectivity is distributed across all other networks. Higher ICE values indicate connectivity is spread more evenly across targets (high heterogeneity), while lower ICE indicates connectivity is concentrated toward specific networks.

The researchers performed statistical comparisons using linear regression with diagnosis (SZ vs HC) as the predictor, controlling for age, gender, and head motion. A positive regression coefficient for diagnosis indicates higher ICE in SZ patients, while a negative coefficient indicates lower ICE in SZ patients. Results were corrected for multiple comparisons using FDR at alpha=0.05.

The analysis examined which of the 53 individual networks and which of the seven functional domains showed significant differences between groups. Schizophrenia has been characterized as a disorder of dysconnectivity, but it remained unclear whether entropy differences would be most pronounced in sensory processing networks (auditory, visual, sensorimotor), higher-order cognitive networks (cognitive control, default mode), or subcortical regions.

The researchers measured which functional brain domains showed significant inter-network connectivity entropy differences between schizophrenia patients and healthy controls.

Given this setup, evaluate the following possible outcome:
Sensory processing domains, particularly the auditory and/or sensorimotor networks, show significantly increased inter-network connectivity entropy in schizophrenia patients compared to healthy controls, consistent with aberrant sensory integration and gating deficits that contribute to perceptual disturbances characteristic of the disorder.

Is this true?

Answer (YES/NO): YES